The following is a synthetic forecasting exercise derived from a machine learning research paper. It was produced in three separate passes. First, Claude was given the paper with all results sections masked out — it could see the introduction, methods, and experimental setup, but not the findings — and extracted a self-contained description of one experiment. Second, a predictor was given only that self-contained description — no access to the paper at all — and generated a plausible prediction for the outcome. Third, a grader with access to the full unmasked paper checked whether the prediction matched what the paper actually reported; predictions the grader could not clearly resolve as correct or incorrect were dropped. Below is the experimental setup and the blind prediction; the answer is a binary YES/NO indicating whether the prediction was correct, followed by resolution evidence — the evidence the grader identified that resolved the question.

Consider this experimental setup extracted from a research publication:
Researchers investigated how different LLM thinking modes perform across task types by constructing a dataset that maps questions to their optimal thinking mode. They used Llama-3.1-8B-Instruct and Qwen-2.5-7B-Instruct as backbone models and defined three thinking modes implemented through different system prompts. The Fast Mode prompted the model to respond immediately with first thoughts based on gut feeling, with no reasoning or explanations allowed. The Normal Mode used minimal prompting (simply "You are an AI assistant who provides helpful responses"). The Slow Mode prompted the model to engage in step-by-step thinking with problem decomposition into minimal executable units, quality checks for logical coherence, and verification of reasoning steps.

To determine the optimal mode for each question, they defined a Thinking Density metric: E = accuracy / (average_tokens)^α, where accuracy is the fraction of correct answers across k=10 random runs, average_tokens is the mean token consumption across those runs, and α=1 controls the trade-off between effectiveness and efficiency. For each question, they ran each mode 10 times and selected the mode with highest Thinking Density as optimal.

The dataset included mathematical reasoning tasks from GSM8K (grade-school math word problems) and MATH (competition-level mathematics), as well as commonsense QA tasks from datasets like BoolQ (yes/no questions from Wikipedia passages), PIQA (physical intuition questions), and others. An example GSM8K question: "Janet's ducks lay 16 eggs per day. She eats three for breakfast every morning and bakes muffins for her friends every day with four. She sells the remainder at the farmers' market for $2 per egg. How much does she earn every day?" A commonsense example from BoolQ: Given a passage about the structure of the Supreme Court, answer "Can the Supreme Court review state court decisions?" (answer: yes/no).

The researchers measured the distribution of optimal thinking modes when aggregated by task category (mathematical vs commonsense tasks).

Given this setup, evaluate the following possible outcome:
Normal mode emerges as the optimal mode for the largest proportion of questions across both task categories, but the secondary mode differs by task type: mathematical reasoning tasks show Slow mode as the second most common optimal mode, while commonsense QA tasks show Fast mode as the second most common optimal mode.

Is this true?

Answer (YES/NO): NO